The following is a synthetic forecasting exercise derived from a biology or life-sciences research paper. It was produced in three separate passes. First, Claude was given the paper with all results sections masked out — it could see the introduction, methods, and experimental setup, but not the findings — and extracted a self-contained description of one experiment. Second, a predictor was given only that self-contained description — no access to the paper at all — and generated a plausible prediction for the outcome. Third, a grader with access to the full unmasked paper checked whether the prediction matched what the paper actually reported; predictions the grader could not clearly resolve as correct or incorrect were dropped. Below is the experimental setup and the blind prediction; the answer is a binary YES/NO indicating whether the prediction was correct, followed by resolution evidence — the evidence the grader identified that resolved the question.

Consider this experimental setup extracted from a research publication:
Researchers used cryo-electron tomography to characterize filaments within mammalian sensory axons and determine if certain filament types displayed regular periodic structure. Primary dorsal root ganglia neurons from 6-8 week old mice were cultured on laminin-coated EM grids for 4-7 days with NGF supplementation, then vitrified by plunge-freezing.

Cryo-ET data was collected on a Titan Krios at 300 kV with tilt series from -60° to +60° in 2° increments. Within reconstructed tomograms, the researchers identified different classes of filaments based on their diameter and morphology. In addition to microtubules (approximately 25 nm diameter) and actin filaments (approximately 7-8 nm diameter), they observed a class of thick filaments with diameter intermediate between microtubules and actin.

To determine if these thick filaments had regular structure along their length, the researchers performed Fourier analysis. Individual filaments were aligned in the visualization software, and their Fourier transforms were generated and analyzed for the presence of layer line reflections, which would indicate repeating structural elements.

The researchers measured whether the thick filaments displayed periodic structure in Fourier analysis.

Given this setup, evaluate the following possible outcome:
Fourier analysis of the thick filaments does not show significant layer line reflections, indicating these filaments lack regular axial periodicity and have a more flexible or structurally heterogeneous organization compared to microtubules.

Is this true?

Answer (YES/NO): YES